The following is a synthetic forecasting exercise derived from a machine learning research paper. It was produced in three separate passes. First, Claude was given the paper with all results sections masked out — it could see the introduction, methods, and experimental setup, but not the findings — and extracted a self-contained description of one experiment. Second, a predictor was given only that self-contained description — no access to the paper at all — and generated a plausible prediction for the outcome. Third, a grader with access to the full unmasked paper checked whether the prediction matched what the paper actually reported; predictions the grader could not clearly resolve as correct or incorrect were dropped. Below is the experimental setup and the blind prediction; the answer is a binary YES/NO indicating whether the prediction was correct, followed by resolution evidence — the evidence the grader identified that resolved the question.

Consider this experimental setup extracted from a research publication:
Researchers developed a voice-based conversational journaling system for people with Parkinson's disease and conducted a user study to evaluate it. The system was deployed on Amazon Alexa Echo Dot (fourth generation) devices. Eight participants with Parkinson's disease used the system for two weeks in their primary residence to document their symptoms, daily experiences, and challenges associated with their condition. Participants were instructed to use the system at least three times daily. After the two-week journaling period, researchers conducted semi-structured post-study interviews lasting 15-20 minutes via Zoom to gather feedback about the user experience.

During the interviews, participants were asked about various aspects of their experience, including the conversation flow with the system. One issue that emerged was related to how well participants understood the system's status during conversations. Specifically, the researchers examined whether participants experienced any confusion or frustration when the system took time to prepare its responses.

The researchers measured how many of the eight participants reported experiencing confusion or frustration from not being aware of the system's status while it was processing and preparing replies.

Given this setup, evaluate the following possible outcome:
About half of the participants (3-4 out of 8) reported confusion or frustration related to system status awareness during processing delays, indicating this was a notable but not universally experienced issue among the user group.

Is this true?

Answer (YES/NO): NO